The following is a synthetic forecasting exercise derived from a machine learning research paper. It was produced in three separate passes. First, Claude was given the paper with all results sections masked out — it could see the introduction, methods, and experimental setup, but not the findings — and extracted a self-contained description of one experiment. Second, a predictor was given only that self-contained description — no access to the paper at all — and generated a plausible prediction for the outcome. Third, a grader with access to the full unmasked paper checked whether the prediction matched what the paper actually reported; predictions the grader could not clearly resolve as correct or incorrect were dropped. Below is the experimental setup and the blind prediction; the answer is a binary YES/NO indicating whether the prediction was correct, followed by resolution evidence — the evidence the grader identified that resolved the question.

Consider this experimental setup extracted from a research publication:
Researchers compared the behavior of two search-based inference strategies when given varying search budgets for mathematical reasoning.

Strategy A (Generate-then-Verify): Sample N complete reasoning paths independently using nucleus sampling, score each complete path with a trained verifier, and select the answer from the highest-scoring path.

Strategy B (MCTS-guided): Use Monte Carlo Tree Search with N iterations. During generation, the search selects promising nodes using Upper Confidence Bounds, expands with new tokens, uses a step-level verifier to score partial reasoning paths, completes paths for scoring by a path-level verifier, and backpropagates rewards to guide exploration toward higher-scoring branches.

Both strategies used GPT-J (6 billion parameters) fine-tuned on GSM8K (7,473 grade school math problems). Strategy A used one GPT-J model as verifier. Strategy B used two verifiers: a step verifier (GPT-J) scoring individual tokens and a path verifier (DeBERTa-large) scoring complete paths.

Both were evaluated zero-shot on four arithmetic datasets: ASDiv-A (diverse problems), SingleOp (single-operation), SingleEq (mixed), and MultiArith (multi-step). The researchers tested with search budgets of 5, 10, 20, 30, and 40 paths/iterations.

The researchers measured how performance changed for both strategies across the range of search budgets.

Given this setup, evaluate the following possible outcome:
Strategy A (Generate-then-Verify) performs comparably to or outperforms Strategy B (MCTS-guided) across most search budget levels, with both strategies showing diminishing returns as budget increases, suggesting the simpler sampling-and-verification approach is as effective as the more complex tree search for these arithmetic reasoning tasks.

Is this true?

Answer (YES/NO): NO